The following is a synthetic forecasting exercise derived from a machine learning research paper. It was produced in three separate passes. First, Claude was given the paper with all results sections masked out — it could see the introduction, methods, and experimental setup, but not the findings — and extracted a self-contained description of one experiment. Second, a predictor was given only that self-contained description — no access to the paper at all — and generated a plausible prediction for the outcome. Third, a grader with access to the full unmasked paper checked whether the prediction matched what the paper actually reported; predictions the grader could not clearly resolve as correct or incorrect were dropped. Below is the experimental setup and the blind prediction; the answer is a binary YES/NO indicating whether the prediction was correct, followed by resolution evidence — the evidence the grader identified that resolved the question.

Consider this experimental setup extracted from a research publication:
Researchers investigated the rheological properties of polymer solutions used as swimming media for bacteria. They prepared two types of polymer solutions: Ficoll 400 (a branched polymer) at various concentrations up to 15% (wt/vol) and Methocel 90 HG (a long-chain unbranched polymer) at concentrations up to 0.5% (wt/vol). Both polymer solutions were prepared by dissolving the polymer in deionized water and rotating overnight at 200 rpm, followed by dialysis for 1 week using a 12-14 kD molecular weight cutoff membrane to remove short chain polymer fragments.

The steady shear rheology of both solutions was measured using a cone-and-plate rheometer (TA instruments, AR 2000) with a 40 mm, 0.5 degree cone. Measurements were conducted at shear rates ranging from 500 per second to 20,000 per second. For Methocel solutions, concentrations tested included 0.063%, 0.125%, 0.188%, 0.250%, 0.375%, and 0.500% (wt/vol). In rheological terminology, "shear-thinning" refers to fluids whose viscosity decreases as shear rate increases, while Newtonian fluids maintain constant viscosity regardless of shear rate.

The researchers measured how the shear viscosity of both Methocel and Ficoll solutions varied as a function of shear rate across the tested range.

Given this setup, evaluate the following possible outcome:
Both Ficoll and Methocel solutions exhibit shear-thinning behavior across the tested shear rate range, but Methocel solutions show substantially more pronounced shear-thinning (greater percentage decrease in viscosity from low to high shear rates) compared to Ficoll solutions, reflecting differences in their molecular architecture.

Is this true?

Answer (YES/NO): NO